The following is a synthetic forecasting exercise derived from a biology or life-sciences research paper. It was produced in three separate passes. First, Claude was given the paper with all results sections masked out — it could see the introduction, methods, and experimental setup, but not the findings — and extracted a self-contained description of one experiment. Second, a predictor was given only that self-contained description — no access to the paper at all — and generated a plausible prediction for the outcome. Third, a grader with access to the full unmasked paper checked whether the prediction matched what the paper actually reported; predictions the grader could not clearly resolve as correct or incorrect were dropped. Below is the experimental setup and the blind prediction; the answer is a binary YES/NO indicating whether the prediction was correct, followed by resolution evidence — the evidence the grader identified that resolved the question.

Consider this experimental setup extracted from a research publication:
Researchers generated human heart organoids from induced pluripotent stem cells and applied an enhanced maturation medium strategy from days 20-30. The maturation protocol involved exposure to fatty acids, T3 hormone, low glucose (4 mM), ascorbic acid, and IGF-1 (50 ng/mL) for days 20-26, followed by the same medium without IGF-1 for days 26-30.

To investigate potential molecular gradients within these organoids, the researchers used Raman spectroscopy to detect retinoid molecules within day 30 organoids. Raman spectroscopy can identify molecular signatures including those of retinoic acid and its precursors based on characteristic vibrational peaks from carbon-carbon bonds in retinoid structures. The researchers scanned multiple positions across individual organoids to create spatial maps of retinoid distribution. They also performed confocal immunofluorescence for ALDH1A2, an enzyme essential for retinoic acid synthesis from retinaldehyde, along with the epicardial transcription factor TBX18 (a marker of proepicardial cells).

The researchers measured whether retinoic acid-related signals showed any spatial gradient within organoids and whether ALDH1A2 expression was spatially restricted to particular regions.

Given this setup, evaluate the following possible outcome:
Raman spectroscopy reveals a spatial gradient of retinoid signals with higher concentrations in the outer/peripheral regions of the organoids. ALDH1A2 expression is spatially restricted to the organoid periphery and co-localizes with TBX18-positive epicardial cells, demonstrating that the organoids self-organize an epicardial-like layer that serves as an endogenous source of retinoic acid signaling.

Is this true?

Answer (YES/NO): NO